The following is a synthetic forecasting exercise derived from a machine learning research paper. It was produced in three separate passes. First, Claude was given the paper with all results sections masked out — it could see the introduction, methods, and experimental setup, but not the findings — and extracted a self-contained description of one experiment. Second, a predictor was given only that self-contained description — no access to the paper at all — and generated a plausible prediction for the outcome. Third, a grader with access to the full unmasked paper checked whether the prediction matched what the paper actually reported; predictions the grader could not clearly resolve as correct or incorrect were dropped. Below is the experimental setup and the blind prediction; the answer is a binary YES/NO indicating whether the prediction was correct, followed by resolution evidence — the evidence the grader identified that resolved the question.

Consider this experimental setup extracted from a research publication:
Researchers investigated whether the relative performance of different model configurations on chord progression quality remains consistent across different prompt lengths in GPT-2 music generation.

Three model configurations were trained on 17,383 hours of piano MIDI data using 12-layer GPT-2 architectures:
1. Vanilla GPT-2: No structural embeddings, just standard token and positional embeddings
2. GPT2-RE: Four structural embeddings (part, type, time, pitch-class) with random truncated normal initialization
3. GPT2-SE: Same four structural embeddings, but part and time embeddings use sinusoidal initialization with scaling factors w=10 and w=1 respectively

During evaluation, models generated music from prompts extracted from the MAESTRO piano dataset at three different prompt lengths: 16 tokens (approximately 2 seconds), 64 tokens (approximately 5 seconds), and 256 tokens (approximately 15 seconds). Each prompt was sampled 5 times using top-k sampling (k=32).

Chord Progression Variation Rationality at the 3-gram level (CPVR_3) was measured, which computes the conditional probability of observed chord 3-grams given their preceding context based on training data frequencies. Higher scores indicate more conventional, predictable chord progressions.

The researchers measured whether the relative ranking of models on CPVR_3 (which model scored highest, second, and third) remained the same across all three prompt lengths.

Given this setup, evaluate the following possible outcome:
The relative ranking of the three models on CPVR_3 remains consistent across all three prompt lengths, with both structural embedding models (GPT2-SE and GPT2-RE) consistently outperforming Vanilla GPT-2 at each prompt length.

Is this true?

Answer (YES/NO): NO